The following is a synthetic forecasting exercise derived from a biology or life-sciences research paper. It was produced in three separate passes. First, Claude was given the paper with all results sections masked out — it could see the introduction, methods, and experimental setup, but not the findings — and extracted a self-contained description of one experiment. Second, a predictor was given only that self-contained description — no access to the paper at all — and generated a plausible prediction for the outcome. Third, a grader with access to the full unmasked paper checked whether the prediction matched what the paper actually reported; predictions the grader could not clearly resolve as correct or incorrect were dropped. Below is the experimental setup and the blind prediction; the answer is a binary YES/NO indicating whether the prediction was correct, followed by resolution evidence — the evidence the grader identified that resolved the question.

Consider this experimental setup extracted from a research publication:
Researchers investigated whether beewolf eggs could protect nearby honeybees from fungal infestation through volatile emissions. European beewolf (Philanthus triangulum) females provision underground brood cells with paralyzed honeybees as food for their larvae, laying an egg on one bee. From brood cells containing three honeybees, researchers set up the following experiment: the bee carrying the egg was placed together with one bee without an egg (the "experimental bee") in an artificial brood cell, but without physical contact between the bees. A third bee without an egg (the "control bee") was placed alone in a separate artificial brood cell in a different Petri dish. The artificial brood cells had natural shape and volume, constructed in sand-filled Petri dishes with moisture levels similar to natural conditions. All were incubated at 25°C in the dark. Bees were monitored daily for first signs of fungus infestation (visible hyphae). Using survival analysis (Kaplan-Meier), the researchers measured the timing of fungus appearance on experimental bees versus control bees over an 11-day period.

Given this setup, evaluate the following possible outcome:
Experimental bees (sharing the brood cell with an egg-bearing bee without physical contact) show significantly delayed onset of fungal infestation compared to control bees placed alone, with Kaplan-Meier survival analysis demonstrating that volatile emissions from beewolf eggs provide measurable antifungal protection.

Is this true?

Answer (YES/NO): YES